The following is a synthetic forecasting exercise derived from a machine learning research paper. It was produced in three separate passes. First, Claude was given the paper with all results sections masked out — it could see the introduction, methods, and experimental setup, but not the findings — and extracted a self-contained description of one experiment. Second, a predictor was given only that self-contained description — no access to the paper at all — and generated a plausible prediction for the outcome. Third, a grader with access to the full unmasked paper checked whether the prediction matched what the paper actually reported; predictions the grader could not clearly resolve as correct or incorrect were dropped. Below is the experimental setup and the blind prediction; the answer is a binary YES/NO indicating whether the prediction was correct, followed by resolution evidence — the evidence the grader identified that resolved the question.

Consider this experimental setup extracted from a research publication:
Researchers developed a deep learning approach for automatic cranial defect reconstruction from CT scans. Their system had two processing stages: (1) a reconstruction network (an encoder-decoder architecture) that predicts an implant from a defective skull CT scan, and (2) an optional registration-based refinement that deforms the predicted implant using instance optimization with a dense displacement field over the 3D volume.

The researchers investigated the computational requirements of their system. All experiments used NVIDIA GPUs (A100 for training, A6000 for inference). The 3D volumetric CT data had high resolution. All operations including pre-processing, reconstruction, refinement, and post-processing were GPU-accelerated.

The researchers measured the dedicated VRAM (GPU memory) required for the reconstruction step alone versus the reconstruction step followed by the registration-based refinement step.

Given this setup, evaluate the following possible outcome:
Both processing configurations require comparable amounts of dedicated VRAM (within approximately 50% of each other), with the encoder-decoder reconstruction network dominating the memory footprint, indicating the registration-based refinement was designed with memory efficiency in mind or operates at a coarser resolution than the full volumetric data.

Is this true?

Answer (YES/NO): YES